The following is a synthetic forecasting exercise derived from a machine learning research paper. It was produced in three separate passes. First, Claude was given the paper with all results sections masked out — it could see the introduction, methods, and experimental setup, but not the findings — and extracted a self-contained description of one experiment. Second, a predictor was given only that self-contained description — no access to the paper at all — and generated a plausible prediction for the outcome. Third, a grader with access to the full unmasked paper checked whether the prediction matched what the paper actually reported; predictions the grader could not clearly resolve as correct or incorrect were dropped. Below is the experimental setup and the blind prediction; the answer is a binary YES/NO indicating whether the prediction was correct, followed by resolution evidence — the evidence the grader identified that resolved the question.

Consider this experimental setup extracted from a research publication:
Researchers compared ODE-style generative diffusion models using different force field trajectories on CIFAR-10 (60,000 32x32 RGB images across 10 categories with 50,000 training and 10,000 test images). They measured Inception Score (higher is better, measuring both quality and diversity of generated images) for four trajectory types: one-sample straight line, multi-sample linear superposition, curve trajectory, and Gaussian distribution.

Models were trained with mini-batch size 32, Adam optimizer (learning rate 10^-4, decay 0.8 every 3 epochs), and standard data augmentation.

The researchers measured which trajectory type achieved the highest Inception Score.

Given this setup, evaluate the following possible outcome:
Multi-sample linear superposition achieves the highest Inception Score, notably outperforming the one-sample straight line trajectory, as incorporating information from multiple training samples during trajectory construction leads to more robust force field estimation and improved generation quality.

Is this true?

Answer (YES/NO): YES